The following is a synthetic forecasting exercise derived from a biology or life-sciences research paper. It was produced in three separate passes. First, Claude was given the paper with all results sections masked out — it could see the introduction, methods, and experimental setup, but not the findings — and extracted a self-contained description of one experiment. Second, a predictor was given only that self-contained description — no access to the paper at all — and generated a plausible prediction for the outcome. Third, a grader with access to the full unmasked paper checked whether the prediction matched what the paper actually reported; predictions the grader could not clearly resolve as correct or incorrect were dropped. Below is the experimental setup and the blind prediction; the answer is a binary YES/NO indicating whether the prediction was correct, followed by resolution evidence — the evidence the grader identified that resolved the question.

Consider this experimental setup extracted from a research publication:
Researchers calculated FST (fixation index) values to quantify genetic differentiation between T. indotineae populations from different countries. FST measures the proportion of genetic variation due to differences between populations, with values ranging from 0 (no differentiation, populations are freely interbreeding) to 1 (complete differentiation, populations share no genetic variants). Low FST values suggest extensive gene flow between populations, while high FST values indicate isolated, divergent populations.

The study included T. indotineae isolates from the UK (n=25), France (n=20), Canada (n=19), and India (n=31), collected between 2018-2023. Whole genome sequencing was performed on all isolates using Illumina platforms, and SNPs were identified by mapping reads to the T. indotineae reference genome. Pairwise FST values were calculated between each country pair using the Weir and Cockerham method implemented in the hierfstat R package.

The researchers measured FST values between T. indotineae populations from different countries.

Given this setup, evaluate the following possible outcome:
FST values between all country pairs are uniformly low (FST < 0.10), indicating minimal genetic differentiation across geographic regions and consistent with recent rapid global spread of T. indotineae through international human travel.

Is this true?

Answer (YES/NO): NO